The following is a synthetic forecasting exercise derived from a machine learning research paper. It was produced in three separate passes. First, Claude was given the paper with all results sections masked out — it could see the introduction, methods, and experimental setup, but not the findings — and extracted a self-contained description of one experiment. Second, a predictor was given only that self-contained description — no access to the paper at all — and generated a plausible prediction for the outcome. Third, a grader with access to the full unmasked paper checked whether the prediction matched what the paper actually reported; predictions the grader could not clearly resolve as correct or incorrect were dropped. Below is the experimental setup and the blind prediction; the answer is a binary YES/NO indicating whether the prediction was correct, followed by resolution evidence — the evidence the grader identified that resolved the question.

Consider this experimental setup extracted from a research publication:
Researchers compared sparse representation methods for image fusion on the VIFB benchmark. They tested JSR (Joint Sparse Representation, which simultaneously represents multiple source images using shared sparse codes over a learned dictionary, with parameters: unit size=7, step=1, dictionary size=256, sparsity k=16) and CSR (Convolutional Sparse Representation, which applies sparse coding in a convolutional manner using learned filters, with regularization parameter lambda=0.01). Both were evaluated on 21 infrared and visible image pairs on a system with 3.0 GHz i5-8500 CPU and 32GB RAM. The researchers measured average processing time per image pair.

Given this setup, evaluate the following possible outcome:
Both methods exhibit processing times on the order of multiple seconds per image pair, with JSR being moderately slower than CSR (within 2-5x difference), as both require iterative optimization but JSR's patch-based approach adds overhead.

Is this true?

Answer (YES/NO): NO